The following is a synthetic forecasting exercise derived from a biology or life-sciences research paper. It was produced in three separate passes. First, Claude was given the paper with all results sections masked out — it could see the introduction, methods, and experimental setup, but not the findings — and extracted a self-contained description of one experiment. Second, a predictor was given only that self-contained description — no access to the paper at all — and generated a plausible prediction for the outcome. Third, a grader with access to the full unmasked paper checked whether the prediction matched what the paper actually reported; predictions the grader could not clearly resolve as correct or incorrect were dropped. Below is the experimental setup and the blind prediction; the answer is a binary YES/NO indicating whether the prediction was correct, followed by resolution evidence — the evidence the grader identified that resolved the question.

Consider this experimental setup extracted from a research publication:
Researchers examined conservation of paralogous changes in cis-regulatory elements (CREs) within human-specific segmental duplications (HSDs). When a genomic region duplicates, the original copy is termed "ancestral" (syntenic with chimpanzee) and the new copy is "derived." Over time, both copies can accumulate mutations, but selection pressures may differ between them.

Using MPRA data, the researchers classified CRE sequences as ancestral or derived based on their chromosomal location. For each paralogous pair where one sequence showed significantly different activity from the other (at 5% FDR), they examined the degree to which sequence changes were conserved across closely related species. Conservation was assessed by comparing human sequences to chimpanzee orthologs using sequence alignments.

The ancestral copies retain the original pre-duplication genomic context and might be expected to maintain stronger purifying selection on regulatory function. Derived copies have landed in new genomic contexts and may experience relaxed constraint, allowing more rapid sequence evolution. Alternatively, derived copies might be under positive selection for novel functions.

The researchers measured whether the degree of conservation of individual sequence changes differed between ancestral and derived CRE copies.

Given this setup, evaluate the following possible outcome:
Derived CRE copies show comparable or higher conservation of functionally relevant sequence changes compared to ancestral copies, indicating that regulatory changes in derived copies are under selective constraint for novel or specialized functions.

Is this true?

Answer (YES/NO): NO